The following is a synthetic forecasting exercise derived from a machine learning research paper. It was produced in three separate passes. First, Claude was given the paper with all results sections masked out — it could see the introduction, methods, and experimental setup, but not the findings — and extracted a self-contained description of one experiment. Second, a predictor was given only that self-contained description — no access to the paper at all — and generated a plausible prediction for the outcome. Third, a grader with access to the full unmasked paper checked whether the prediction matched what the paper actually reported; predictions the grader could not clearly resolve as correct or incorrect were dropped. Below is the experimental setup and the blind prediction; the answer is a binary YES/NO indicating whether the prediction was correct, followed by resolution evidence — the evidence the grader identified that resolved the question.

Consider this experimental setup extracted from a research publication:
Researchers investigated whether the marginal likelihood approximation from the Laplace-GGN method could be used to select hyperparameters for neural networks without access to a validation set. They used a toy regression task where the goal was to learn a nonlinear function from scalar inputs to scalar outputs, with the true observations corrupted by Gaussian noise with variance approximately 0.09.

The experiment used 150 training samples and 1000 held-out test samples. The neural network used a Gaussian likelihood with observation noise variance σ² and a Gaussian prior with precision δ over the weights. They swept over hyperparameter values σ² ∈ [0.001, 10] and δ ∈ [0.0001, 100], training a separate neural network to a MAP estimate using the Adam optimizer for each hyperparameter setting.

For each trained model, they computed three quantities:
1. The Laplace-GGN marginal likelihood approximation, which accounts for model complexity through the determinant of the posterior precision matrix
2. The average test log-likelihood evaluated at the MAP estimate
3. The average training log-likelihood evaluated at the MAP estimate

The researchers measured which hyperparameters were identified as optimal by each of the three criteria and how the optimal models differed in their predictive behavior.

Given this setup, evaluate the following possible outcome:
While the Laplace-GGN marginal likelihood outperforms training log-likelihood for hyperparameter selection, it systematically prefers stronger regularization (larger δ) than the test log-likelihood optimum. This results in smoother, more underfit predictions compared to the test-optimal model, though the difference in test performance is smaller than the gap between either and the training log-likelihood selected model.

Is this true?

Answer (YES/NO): NO